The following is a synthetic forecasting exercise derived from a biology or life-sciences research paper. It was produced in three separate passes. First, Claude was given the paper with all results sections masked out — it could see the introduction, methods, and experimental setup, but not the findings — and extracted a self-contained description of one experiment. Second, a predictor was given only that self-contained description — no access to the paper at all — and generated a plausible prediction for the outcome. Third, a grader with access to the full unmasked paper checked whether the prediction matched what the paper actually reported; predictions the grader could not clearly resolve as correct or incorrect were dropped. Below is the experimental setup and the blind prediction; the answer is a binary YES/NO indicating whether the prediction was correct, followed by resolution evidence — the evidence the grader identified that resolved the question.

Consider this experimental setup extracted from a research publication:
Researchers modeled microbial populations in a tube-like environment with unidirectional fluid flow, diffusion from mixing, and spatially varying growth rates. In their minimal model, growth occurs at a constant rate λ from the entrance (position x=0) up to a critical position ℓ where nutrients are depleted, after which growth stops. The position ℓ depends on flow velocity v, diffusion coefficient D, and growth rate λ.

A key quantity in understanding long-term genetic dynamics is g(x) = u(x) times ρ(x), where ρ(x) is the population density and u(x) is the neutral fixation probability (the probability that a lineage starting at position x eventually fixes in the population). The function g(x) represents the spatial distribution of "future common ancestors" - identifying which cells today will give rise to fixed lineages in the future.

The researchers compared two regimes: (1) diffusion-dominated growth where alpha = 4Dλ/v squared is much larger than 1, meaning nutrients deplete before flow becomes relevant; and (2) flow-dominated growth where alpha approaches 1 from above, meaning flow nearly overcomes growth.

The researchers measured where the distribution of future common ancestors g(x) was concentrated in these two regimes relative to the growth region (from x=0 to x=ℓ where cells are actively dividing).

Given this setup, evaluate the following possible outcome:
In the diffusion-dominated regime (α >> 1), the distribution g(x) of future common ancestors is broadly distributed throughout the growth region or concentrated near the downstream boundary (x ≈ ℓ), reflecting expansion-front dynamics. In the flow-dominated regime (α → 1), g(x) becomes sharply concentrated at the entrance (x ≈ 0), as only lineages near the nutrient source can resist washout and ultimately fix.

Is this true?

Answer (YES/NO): NO